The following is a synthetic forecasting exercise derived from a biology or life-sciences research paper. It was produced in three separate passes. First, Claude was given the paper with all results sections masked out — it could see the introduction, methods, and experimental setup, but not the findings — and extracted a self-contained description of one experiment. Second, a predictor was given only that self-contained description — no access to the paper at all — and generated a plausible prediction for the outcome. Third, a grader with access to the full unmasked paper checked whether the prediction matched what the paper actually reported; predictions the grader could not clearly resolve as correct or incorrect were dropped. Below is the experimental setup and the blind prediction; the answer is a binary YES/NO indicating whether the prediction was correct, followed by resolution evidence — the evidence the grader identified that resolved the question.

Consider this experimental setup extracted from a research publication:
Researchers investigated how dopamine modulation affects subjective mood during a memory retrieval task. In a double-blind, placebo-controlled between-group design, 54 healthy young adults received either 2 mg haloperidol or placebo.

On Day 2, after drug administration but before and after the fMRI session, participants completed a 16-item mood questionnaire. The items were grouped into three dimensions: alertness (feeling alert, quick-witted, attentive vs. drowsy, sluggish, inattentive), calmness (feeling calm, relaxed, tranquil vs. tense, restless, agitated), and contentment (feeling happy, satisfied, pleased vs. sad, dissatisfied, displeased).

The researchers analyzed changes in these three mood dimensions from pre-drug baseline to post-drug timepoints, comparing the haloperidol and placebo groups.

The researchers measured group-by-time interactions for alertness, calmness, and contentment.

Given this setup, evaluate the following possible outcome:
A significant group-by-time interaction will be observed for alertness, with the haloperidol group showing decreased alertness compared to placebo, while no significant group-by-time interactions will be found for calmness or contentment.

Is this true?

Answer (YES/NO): NO